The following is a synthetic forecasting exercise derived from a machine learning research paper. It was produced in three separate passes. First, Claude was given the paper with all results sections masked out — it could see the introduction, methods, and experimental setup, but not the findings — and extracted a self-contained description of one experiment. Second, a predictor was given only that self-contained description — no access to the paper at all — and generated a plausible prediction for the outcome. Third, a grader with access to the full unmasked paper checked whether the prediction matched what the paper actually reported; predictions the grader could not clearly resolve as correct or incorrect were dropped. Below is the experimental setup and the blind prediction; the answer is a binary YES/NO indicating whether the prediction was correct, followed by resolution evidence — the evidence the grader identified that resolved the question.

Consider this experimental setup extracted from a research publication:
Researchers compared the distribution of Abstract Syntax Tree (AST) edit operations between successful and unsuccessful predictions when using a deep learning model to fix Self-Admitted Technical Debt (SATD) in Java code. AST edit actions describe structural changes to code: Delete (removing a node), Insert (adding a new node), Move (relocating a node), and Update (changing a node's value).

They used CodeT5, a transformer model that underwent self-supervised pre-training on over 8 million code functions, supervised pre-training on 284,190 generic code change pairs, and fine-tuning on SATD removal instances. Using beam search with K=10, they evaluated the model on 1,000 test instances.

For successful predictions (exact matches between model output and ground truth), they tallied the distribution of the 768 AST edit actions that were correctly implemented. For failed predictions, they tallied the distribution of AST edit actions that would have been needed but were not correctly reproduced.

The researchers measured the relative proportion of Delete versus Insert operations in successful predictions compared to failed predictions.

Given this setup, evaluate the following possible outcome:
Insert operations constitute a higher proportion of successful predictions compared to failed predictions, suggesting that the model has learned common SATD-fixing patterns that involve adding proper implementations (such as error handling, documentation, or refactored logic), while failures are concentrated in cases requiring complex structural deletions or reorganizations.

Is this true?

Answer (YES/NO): NO